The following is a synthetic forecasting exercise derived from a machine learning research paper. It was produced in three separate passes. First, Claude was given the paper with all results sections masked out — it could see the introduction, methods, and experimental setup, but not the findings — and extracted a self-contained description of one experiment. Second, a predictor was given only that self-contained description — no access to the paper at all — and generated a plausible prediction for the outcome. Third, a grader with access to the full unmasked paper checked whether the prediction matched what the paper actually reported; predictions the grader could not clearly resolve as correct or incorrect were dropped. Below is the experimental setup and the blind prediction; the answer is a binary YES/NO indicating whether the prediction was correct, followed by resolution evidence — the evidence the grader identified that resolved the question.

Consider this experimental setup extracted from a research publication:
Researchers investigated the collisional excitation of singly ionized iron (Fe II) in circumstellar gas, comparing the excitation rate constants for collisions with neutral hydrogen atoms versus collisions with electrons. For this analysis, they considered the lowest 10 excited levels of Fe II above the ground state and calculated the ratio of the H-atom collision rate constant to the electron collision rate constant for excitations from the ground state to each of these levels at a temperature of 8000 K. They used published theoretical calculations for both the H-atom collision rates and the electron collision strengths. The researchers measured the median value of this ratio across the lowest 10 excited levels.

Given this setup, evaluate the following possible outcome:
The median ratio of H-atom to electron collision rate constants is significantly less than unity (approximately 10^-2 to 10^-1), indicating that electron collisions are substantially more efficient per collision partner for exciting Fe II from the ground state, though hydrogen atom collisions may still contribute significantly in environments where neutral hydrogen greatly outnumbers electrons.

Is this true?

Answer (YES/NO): NO